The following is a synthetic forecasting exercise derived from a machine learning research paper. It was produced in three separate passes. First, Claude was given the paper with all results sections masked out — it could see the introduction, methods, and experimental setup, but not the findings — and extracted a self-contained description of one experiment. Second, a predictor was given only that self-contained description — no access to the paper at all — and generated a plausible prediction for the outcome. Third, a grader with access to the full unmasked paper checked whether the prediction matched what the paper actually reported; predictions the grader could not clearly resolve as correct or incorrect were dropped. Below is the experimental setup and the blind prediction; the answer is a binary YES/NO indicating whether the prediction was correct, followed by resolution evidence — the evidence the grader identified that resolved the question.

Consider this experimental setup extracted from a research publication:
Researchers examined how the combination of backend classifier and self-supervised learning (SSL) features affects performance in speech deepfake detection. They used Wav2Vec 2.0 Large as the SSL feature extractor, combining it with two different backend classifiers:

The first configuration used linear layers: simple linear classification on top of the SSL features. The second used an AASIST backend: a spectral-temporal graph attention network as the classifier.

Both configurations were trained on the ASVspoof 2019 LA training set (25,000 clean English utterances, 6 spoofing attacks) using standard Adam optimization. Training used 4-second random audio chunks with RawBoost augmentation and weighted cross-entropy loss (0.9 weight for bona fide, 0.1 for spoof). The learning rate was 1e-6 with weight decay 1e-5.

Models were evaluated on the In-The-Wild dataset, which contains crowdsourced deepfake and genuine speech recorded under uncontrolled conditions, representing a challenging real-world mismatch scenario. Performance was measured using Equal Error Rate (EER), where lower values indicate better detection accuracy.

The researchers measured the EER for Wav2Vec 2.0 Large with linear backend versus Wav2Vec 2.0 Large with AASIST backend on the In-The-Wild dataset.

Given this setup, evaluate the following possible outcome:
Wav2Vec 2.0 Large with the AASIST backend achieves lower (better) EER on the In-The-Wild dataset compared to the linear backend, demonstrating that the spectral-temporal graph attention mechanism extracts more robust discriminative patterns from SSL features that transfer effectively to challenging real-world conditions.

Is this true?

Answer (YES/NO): NO